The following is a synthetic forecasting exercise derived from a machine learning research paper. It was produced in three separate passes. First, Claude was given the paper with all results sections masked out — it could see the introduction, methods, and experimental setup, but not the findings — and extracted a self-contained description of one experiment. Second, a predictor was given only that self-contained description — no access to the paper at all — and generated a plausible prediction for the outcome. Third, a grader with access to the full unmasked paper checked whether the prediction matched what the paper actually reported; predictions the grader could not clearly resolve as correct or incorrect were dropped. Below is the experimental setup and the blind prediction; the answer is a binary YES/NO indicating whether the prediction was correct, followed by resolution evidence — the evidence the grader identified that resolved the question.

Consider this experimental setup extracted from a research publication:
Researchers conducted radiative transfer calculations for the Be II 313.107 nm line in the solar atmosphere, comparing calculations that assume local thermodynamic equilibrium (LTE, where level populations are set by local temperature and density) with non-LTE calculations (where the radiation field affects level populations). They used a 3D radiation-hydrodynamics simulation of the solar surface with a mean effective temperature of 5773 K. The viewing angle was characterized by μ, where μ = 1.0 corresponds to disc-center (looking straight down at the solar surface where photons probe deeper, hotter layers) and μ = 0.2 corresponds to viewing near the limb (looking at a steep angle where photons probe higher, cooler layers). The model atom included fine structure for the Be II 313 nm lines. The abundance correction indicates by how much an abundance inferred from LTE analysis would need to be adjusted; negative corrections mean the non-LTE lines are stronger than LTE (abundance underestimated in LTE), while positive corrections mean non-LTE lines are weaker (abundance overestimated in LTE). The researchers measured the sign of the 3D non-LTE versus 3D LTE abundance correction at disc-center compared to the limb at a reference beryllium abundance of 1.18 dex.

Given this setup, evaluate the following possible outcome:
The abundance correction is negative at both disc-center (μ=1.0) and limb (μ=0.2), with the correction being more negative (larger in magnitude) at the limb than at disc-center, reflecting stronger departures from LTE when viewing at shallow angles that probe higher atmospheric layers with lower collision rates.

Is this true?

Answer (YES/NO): NO